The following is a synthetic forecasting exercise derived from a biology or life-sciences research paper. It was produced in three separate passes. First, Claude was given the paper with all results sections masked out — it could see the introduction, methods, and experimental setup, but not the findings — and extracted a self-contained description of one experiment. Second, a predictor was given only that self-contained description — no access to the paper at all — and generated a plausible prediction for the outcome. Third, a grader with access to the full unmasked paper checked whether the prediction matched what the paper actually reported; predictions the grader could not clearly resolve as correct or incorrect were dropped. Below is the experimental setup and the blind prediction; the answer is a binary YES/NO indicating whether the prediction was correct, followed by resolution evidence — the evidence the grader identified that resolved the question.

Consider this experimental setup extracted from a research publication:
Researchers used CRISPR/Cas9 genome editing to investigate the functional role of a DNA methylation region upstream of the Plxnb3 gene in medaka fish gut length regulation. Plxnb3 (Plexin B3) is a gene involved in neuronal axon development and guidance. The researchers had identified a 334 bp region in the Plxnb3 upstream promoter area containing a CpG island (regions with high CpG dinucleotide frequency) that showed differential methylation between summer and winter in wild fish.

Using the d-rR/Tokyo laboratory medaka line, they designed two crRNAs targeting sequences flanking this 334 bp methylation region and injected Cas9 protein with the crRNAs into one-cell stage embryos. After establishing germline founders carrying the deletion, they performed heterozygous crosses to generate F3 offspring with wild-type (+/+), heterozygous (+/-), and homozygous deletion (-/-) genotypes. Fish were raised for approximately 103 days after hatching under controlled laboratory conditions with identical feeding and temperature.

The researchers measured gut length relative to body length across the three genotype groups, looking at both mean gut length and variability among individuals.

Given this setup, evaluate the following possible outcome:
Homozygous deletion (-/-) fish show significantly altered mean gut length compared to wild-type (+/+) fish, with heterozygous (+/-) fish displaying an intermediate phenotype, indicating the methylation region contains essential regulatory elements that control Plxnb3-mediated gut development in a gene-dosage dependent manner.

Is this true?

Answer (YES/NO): NO